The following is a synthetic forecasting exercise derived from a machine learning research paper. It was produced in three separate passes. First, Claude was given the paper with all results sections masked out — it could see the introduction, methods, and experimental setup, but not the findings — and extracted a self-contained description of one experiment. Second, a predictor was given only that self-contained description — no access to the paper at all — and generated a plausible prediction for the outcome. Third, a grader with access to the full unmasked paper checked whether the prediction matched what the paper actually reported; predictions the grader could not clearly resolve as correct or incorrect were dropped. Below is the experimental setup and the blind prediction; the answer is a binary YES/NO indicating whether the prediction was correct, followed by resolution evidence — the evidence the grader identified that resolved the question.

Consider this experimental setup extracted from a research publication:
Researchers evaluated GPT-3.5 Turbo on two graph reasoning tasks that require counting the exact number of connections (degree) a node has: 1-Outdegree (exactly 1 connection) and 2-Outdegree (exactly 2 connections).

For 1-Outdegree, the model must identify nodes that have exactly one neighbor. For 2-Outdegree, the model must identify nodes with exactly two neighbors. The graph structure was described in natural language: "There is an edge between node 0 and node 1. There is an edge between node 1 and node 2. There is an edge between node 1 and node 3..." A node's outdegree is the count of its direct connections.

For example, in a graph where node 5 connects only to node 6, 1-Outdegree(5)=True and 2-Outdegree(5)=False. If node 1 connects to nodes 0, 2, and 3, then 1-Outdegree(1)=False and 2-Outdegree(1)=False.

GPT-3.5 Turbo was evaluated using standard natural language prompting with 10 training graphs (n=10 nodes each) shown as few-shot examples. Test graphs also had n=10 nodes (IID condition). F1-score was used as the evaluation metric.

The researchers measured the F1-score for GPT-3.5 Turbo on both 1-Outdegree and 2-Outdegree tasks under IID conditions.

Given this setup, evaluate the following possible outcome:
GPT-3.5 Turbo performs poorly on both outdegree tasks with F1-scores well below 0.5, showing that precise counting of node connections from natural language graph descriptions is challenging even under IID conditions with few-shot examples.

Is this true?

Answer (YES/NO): YES